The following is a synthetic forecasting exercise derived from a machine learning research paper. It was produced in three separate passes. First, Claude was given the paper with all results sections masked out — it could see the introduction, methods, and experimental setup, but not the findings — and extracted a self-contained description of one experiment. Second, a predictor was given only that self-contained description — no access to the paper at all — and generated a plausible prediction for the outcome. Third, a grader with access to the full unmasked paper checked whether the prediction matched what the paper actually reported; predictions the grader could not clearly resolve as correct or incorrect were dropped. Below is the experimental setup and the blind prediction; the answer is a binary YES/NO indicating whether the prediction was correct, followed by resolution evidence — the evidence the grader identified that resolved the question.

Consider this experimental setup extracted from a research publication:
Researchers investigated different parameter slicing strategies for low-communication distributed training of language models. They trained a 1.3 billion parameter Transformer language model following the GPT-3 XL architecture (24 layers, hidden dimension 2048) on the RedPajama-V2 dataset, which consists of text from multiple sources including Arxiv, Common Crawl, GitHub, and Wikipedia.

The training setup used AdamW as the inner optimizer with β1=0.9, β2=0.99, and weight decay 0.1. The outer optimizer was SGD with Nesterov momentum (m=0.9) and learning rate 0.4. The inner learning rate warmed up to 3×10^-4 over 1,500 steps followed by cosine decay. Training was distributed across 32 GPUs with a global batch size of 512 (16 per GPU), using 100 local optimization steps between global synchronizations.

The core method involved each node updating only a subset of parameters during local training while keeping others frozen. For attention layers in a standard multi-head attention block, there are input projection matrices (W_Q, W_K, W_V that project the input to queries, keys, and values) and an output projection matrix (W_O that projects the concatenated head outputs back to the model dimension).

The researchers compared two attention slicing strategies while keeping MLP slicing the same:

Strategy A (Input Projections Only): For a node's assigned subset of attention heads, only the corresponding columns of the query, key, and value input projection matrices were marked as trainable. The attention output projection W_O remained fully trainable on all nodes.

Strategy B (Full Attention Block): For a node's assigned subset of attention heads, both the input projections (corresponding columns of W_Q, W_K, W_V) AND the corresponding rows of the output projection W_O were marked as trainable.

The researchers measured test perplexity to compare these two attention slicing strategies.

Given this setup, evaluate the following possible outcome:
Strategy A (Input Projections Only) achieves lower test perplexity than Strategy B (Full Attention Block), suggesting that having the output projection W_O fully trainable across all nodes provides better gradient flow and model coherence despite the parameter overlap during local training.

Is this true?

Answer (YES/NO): YES